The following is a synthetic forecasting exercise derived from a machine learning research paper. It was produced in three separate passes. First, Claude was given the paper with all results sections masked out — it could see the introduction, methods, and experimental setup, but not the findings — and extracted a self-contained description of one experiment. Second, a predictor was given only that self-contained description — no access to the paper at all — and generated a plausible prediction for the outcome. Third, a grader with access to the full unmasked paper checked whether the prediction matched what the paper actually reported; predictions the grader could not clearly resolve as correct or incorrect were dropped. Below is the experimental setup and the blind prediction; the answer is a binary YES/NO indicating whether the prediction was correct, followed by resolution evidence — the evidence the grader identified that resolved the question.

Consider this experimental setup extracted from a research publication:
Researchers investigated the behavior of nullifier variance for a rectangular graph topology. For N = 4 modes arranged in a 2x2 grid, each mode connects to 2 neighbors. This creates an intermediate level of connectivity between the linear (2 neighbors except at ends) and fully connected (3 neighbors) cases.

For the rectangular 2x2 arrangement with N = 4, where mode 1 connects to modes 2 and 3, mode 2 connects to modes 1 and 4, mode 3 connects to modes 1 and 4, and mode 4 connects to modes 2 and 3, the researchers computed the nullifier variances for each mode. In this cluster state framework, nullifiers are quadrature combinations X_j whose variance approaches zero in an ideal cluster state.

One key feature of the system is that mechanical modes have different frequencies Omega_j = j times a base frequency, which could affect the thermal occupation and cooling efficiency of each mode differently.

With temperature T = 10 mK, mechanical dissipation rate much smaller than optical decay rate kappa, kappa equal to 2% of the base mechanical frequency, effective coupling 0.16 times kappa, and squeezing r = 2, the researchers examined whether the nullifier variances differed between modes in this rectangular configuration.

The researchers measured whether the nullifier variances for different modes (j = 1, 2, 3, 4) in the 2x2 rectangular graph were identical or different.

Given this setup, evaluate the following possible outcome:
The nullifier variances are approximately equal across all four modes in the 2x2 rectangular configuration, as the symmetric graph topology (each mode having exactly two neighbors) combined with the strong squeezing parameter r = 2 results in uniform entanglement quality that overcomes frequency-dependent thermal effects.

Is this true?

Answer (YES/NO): NO